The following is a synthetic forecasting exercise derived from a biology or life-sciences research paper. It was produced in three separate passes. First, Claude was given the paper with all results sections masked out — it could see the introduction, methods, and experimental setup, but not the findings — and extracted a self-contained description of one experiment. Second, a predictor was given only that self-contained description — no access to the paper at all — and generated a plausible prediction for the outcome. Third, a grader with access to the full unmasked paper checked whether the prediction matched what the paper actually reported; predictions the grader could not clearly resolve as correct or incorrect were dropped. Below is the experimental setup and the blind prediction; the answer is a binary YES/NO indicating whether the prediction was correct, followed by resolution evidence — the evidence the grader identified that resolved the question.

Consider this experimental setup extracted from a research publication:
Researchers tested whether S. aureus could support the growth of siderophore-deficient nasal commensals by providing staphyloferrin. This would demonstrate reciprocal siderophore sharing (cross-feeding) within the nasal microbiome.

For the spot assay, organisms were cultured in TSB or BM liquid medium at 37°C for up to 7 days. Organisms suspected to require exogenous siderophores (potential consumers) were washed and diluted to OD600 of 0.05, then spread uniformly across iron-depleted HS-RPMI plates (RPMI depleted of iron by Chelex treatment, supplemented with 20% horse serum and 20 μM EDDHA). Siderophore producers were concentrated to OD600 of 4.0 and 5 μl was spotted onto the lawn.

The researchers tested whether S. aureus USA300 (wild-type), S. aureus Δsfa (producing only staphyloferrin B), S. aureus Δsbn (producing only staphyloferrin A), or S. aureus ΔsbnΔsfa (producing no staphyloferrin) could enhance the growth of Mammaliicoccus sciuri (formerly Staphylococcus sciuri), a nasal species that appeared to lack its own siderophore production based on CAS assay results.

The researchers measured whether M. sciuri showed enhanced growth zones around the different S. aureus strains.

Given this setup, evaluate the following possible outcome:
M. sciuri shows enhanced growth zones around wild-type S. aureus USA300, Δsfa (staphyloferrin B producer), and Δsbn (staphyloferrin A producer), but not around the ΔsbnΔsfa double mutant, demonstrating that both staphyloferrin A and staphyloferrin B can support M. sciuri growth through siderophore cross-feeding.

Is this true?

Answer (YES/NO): NO